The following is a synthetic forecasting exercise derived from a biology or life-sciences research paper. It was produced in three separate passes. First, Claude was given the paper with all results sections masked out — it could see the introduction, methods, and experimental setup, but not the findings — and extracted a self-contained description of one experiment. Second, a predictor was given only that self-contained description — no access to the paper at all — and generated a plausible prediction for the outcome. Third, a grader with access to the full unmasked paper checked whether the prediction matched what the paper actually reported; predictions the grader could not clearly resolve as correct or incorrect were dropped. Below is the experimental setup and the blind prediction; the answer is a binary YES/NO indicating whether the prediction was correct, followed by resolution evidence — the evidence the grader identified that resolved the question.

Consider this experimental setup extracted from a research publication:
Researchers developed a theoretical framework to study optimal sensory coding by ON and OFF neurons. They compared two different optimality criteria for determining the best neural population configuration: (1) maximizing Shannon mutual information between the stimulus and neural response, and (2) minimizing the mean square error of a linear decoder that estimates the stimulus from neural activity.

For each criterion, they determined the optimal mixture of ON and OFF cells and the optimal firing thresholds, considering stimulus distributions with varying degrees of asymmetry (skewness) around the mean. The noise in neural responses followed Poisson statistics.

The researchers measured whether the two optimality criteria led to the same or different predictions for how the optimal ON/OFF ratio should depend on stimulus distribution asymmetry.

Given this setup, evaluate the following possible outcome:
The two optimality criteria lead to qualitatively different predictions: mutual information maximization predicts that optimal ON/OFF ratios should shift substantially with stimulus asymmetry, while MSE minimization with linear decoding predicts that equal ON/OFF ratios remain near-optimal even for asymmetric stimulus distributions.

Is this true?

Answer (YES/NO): NO